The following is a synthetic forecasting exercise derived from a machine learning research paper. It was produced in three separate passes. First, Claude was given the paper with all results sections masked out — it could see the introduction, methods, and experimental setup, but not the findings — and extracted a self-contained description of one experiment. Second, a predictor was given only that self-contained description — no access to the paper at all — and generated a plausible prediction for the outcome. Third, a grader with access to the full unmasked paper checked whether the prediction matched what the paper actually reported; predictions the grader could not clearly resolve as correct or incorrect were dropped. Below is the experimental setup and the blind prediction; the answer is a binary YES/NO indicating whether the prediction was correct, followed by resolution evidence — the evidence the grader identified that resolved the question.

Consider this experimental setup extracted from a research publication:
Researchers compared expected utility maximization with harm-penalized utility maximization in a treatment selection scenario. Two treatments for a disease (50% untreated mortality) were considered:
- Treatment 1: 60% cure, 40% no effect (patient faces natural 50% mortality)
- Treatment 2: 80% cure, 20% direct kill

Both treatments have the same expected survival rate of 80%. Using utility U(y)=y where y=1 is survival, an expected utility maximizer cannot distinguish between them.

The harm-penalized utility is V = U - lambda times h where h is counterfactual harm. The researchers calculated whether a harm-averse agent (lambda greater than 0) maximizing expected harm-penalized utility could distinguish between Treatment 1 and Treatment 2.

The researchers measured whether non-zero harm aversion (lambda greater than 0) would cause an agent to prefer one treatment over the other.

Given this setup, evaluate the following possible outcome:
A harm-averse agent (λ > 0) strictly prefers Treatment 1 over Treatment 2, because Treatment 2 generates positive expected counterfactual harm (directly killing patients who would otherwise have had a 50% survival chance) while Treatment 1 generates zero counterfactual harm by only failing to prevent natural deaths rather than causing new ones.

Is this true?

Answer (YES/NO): YES